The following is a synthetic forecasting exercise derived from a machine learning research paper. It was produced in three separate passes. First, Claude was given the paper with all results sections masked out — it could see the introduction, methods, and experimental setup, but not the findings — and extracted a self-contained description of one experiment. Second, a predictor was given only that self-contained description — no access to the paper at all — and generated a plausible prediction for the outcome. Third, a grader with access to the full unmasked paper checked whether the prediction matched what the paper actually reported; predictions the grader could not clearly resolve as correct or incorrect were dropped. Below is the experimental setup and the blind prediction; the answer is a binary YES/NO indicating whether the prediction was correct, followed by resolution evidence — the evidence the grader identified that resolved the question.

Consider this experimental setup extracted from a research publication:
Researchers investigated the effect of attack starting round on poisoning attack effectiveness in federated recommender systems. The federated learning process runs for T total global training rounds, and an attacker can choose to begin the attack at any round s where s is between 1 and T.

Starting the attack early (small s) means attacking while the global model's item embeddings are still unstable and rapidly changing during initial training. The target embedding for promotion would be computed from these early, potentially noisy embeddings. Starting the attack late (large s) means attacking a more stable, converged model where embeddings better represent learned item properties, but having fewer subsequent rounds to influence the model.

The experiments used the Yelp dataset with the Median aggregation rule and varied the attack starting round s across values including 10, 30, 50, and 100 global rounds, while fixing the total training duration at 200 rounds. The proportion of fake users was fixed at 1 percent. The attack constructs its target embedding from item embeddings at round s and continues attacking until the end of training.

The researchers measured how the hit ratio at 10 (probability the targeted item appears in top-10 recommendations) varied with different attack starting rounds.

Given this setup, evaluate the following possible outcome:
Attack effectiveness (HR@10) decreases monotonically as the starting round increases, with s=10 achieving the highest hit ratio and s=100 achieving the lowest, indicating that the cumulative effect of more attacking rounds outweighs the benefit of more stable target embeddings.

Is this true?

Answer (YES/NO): NO